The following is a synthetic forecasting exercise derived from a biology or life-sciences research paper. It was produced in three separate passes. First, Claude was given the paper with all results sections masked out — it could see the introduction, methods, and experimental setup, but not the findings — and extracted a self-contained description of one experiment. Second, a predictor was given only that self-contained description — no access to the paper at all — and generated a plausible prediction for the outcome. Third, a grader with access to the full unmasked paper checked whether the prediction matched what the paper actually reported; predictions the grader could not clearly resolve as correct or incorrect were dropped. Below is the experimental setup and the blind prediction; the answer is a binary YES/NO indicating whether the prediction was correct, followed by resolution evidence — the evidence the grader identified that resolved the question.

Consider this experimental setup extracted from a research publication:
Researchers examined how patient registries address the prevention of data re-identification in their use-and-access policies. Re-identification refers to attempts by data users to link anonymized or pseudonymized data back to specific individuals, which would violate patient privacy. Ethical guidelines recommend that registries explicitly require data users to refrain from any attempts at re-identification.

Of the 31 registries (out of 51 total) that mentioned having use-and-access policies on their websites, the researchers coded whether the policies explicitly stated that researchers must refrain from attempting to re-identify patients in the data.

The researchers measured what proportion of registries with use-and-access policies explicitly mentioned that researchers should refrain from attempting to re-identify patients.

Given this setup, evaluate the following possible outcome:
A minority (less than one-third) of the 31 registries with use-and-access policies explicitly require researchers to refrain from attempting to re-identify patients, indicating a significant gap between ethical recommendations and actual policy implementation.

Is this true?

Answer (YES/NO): YES